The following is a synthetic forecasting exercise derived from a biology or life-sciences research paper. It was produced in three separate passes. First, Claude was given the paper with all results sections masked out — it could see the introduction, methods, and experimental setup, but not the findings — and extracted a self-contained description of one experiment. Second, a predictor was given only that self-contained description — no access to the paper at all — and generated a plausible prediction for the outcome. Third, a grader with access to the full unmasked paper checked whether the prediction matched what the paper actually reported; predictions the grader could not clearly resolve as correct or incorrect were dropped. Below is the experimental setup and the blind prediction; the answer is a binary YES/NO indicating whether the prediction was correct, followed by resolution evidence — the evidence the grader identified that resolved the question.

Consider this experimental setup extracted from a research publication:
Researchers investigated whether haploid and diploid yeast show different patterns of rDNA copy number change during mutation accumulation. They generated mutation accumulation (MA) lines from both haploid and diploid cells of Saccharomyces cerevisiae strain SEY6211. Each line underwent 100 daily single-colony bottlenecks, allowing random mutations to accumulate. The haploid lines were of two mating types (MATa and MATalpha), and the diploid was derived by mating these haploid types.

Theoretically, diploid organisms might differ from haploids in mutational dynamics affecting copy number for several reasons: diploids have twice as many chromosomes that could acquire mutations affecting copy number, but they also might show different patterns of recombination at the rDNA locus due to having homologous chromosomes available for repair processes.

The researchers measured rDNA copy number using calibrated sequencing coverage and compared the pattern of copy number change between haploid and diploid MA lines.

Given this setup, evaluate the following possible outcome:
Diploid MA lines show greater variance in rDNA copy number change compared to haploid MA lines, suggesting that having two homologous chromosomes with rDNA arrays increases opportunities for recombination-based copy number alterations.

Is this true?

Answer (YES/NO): NO